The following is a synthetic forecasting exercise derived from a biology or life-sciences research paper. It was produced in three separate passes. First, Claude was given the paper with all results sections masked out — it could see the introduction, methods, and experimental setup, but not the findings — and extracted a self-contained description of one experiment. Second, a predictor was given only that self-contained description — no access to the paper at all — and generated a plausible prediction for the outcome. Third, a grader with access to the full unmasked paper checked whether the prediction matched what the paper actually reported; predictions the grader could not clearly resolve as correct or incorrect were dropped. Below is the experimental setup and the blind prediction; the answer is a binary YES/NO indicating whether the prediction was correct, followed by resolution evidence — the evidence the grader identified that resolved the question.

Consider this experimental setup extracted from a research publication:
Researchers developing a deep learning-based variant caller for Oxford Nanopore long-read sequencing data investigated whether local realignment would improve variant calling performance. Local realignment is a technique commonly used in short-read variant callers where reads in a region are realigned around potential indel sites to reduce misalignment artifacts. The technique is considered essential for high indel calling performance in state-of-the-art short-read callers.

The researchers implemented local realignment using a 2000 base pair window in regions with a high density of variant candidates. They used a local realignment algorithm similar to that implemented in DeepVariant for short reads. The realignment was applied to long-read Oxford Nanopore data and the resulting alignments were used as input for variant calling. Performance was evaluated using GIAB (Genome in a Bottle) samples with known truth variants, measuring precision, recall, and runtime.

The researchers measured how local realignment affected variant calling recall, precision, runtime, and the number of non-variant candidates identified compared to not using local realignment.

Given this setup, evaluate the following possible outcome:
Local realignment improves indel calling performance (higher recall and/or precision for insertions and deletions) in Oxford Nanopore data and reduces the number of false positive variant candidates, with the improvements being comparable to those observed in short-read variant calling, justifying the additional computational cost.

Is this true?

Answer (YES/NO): NO